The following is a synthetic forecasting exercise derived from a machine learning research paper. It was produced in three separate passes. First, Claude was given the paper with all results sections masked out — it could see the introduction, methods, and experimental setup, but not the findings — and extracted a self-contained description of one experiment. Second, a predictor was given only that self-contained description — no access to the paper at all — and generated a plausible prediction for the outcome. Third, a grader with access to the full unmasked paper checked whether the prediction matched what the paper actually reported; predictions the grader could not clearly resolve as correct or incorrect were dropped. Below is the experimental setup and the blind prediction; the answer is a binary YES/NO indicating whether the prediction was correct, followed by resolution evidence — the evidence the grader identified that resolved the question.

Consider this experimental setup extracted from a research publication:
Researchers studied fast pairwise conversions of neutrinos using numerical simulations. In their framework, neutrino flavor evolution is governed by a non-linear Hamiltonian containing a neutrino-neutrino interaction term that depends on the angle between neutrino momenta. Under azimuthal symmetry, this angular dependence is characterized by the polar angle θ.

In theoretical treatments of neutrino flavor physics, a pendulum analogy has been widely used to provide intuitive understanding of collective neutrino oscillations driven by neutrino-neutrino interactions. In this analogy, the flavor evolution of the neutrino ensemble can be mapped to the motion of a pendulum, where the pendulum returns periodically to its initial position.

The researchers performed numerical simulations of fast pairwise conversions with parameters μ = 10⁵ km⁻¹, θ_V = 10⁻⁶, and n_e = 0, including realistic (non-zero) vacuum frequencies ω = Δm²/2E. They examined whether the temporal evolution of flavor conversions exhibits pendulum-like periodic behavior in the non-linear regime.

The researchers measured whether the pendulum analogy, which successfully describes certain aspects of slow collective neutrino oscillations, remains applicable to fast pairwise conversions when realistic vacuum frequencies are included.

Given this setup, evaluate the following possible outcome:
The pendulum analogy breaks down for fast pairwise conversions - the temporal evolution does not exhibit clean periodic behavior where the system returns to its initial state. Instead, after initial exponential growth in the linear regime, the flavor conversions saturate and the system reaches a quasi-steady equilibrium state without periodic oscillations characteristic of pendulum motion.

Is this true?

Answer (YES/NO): NO